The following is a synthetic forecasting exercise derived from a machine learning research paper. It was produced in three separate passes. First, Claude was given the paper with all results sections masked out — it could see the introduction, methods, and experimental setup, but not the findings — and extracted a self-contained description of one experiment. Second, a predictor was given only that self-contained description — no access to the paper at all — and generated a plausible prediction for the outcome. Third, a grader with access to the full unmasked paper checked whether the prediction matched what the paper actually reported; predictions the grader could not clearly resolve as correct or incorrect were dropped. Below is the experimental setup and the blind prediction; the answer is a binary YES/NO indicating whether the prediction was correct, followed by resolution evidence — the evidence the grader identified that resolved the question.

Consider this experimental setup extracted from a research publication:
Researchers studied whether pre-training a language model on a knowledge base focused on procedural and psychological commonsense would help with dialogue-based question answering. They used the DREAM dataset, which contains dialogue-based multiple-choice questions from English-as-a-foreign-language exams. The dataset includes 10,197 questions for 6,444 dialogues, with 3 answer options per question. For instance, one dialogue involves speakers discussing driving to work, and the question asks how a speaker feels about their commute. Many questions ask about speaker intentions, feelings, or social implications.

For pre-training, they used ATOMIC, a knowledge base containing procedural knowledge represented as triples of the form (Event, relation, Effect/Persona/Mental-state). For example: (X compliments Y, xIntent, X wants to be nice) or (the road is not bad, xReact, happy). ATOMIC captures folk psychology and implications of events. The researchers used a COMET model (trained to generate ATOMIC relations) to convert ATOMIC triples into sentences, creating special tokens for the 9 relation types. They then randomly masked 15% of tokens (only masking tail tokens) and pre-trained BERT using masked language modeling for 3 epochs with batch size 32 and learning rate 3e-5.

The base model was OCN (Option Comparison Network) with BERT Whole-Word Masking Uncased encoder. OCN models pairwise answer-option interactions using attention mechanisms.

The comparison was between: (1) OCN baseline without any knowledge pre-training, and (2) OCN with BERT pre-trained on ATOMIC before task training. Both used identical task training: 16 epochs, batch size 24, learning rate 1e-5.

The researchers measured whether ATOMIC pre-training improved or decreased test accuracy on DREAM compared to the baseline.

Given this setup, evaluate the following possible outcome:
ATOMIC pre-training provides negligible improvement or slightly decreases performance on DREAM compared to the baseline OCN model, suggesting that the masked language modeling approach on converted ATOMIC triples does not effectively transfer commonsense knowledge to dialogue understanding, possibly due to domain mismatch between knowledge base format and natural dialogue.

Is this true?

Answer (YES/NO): NO